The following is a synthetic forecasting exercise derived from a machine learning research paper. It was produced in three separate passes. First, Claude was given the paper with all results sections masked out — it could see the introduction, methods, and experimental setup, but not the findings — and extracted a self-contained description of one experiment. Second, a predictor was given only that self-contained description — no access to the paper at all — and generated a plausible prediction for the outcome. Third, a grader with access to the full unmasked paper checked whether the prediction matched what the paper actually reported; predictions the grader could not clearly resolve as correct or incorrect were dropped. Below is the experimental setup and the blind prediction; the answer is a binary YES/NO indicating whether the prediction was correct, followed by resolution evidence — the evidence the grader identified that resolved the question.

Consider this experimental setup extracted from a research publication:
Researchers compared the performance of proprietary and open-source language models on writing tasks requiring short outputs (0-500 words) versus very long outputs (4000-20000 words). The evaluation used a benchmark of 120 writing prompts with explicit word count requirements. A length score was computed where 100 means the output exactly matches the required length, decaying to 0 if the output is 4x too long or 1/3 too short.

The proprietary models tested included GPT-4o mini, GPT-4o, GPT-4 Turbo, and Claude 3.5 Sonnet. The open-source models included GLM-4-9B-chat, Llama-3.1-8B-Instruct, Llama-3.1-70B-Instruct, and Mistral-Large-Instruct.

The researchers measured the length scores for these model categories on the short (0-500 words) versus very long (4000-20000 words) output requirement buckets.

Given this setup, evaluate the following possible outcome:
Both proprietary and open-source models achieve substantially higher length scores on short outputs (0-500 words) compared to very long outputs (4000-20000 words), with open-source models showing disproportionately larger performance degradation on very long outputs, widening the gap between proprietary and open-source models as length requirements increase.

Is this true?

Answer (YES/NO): NO